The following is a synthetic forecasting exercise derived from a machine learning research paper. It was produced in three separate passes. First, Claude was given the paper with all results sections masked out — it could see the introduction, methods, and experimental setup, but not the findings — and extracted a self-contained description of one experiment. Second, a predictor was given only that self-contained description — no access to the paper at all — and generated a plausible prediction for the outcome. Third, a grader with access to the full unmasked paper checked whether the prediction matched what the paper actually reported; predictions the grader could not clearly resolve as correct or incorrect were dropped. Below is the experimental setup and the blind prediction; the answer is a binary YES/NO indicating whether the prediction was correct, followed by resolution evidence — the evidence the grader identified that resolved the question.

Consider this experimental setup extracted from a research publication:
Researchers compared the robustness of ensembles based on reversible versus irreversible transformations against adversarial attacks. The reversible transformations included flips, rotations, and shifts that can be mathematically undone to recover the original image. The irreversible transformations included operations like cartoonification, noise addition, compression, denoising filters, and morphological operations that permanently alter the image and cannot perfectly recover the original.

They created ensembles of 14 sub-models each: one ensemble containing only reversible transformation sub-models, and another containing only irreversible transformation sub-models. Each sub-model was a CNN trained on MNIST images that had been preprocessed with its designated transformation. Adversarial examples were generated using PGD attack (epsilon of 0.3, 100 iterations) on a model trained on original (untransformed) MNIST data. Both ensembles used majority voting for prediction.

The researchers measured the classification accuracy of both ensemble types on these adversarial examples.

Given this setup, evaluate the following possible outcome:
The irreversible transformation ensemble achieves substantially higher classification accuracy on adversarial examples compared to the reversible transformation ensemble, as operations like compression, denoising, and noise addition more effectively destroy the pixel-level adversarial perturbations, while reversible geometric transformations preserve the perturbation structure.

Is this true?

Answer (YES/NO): NO